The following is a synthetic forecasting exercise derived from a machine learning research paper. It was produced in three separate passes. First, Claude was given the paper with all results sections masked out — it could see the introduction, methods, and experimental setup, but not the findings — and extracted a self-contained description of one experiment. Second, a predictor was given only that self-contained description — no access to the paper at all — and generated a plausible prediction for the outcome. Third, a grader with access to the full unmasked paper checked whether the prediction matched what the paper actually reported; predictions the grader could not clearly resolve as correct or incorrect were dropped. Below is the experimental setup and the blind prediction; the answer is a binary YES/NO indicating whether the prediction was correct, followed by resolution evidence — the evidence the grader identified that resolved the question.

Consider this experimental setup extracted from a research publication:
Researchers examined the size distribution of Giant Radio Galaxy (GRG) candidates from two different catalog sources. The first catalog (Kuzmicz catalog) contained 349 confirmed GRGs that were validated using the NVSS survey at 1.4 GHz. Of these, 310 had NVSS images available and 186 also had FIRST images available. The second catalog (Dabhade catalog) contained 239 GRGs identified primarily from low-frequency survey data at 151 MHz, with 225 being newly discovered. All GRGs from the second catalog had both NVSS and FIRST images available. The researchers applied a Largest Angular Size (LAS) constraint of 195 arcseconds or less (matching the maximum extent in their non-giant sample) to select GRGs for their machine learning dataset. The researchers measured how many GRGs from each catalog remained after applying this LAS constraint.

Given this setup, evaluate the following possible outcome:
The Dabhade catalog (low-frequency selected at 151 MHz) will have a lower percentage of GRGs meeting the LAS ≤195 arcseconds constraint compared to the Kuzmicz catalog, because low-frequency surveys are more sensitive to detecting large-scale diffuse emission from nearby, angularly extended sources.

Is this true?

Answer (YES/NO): NO